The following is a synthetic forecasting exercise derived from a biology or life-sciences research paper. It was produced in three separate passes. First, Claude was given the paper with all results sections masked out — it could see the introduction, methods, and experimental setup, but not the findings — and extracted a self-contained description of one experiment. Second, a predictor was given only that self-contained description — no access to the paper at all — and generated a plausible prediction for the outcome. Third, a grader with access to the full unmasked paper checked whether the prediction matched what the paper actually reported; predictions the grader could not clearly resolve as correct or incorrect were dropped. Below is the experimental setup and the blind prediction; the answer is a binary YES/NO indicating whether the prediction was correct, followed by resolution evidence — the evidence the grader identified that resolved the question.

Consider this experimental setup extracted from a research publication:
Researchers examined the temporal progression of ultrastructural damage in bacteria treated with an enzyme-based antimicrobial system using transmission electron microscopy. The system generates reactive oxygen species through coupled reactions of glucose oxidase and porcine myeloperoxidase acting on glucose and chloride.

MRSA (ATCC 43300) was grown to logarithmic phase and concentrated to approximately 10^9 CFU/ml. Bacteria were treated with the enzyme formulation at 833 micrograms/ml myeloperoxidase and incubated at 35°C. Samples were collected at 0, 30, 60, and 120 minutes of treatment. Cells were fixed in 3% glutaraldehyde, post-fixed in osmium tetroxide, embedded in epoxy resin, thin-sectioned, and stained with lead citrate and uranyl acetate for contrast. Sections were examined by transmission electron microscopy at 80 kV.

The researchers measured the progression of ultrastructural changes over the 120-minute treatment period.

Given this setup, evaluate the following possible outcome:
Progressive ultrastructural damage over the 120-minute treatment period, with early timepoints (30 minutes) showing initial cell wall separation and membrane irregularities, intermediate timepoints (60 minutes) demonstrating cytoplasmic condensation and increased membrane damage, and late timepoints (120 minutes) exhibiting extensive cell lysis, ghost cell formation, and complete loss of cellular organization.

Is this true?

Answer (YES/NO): NO